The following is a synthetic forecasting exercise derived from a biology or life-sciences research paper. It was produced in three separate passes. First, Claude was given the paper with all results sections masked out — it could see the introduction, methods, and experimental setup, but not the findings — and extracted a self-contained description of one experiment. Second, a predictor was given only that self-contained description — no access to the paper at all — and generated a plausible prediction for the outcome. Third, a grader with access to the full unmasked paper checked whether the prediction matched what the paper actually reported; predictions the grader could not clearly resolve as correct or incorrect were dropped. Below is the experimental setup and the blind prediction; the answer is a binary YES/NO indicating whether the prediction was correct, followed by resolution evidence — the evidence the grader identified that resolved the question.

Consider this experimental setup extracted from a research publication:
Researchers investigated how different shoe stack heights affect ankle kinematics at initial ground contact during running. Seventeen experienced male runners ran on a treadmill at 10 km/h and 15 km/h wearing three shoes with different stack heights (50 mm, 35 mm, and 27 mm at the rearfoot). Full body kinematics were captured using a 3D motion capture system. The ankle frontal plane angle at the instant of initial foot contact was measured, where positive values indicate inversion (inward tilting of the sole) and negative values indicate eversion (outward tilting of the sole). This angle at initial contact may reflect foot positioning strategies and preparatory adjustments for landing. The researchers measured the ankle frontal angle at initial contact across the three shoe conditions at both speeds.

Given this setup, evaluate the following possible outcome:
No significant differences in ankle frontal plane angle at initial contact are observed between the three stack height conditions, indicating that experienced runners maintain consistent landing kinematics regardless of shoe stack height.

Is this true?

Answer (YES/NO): YES